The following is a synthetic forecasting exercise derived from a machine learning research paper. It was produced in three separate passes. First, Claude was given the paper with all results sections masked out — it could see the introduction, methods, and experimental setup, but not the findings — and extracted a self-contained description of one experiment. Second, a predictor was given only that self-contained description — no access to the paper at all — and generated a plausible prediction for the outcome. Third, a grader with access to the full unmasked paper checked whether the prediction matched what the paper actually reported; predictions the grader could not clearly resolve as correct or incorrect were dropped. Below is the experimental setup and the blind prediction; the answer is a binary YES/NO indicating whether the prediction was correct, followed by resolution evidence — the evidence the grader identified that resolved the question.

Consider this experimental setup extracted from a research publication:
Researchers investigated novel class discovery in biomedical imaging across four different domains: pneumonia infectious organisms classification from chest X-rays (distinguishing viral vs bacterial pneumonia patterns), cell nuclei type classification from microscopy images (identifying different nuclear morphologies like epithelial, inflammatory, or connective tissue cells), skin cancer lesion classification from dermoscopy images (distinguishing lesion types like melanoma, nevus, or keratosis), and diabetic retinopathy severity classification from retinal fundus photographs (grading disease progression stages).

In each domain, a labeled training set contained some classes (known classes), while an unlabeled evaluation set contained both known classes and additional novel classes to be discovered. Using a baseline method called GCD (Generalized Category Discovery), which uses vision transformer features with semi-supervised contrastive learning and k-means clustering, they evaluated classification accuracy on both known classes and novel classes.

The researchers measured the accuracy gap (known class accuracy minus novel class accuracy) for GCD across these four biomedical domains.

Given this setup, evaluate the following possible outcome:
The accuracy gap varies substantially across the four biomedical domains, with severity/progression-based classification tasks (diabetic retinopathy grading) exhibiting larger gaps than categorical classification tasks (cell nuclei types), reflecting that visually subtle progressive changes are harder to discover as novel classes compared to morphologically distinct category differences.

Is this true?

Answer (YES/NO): NO